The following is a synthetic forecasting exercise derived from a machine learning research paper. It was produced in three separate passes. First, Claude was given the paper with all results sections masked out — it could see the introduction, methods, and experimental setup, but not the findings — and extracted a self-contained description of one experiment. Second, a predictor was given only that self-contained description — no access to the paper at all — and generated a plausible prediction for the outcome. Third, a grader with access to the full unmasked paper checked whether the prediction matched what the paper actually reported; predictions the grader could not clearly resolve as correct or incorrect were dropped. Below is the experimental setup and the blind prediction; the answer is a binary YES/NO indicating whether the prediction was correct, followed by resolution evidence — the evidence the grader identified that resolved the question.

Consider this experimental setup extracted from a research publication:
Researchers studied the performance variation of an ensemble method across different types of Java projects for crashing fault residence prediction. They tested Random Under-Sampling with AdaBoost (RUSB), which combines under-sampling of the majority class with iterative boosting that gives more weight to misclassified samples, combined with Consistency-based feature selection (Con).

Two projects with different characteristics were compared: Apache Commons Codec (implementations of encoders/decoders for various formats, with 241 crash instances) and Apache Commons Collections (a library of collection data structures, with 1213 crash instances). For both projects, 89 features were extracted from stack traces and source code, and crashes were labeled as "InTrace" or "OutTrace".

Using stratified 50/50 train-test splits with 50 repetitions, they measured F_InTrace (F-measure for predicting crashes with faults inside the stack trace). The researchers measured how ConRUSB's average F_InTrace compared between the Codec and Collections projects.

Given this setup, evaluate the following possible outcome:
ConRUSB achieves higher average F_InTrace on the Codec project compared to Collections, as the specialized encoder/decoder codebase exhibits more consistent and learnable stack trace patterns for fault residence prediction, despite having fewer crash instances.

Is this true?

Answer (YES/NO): NO